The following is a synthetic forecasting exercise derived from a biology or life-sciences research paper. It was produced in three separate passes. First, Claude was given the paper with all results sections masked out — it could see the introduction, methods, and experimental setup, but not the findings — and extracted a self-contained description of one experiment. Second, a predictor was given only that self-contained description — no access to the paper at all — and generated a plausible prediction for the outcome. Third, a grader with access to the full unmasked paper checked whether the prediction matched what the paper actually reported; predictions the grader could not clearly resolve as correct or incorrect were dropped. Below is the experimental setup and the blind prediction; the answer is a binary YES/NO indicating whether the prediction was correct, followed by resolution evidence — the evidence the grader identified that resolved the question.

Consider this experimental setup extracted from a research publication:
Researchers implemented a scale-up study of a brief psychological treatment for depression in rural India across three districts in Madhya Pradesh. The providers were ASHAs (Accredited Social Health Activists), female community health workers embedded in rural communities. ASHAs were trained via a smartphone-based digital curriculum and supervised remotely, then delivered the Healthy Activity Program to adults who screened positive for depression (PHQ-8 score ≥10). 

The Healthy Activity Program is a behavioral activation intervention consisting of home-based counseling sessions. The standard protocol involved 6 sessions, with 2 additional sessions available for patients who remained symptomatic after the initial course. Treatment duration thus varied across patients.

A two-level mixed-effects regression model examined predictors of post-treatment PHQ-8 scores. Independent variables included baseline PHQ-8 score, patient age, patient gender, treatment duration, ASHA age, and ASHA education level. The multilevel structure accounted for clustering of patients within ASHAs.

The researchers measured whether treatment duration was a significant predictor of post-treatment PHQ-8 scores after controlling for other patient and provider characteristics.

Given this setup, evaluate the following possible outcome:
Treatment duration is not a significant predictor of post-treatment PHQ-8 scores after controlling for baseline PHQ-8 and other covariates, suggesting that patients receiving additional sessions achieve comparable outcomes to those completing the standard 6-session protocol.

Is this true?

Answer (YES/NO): NO